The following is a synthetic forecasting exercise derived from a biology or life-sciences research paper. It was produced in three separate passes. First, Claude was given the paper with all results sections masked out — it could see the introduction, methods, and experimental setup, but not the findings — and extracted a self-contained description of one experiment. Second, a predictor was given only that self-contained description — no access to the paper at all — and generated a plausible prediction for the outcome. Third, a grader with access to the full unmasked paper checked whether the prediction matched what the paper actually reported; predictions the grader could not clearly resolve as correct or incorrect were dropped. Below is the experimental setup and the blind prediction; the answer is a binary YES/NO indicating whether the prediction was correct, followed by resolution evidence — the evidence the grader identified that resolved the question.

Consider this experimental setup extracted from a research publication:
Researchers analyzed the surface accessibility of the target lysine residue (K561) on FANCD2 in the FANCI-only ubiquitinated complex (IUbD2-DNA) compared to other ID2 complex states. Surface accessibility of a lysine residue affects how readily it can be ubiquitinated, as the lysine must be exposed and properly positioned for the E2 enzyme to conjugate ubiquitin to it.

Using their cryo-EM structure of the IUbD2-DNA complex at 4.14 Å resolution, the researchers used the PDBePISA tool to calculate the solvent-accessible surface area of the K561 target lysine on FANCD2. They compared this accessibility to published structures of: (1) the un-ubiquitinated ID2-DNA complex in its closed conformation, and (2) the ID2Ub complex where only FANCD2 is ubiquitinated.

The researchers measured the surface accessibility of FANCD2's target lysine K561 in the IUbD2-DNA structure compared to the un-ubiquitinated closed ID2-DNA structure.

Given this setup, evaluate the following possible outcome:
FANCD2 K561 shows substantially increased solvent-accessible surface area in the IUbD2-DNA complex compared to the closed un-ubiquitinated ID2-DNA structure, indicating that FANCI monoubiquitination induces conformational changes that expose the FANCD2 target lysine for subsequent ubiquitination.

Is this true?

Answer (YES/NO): YES